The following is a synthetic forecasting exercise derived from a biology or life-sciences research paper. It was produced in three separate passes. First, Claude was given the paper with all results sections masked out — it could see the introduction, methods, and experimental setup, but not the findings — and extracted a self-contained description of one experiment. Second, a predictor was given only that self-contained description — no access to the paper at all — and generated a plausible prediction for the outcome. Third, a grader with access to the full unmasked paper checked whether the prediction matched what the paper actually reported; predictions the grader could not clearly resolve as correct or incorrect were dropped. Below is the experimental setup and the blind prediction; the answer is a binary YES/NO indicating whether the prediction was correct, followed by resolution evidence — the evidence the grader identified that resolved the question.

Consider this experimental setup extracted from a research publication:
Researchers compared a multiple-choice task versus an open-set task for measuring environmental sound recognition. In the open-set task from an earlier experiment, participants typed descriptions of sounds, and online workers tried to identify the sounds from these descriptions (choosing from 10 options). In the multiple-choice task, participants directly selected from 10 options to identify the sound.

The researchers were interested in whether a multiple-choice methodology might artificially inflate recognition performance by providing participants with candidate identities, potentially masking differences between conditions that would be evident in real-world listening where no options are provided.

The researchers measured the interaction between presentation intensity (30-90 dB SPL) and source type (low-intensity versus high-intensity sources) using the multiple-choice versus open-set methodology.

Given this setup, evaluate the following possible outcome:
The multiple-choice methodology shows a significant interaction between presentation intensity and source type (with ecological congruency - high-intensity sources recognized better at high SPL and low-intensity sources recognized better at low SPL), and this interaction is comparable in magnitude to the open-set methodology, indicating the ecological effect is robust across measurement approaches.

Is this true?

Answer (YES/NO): NO